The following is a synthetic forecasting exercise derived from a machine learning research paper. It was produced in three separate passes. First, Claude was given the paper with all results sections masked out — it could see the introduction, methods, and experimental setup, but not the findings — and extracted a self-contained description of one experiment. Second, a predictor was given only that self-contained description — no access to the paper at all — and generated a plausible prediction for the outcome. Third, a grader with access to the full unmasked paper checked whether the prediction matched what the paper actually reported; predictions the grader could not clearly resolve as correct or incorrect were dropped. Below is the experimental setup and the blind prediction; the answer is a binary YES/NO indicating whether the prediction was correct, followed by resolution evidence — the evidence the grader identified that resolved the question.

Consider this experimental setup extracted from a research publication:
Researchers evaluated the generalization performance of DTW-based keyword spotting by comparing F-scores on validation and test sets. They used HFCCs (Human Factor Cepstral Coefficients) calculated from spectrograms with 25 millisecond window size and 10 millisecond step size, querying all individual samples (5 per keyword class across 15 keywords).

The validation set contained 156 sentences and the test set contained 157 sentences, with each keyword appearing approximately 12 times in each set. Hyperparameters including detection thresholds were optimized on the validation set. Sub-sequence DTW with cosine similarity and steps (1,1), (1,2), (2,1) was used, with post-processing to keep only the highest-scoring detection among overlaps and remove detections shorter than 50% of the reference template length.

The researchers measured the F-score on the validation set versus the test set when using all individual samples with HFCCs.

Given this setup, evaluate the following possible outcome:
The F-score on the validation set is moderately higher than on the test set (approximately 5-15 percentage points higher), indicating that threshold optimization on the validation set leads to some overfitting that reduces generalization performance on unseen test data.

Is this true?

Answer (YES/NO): NO